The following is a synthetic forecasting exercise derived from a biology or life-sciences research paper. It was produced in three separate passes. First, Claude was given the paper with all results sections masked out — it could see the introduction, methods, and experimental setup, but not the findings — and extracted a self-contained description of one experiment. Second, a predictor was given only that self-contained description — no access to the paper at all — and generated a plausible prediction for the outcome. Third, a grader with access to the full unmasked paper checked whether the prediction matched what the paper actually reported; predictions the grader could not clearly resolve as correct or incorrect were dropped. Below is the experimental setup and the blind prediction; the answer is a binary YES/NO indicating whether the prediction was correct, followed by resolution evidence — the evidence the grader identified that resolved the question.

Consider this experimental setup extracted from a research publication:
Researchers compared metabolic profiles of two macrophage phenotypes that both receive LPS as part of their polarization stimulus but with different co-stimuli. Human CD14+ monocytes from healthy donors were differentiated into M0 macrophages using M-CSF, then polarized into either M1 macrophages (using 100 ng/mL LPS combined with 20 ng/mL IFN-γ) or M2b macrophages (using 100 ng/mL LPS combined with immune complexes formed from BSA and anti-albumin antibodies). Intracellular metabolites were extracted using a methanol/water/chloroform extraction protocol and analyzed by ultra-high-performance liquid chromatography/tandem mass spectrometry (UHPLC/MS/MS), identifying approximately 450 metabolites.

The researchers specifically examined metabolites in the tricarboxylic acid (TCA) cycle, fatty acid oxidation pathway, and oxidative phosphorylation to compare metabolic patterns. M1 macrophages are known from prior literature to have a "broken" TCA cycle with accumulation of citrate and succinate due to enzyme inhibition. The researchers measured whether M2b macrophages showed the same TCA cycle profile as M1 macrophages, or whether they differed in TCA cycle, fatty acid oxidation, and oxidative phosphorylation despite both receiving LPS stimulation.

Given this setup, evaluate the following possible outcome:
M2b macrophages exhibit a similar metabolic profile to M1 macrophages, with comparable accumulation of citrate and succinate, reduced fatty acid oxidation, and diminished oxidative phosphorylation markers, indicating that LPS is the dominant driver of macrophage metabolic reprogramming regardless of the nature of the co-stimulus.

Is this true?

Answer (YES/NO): NO